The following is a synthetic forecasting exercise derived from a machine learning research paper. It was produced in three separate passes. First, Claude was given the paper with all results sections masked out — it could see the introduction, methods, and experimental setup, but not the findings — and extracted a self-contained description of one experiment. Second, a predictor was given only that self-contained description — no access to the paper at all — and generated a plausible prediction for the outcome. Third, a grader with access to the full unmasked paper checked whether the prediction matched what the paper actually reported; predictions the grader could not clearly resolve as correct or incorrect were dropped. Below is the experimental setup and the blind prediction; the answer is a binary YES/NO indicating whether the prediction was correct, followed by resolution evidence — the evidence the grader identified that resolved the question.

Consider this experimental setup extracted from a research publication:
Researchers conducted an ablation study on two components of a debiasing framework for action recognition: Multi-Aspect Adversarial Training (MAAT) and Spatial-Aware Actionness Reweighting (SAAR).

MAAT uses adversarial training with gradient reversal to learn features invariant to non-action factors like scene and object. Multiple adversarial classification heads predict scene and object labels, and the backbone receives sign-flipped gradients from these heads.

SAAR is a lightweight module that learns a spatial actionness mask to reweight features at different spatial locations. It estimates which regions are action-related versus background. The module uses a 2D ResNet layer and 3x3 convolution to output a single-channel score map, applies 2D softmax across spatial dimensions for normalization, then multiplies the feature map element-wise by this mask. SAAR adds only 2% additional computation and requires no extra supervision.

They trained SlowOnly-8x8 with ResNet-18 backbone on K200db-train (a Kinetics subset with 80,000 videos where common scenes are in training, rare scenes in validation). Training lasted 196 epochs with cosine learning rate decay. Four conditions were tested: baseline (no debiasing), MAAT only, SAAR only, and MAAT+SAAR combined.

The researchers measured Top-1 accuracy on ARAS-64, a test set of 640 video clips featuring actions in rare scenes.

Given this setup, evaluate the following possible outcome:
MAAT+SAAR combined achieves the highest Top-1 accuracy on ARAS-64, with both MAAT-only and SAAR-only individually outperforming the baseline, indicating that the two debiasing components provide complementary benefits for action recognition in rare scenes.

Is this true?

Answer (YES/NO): YES